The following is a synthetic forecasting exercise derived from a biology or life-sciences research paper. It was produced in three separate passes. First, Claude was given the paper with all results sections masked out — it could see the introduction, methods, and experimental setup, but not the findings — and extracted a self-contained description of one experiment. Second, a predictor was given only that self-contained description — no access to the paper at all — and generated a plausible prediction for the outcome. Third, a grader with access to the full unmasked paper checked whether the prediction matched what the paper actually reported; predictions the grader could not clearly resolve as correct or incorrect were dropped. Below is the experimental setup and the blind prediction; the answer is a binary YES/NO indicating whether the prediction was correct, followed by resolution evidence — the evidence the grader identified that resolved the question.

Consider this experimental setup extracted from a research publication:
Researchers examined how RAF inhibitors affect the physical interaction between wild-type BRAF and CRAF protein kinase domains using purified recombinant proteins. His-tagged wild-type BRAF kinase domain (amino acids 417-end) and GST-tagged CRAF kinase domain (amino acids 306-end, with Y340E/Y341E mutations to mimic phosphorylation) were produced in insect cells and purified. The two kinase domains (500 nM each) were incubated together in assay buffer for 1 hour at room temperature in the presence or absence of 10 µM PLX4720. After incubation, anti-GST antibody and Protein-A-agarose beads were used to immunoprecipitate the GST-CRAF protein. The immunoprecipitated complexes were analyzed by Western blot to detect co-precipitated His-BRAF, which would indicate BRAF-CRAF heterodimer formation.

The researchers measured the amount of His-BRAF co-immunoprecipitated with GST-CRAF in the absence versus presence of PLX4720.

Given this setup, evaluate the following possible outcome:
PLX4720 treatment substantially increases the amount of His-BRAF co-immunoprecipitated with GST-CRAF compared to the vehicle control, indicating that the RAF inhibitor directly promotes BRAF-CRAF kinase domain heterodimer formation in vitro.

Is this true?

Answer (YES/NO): NO